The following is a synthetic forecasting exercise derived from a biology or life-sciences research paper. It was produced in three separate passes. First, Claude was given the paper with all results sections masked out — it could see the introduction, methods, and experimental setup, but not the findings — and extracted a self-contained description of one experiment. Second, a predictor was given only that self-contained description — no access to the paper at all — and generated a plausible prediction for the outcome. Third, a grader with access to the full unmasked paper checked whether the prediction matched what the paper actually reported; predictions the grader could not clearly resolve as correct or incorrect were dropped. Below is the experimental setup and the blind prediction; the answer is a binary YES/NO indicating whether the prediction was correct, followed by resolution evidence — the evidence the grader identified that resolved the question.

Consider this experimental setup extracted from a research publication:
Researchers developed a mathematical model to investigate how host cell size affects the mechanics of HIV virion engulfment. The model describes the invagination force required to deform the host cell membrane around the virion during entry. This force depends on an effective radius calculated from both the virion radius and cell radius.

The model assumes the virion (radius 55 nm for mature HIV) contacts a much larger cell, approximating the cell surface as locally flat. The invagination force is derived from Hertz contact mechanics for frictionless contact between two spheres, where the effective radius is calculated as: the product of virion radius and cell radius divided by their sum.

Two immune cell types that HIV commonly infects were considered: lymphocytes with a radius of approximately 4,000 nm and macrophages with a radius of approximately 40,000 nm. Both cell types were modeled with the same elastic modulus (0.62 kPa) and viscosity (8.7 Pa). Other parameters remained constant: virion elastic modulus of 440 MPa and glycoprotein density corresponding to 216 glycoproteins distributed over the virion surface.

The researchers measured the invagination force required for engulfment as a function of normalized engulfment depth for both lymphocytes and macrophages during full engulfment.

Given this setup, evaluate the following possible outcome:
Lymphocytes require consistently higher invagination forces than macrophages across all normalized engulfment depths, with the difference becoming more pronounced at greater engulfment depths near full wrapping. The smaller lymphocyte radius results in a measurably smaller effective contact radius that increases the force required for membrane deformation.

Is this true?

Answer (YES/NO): NO